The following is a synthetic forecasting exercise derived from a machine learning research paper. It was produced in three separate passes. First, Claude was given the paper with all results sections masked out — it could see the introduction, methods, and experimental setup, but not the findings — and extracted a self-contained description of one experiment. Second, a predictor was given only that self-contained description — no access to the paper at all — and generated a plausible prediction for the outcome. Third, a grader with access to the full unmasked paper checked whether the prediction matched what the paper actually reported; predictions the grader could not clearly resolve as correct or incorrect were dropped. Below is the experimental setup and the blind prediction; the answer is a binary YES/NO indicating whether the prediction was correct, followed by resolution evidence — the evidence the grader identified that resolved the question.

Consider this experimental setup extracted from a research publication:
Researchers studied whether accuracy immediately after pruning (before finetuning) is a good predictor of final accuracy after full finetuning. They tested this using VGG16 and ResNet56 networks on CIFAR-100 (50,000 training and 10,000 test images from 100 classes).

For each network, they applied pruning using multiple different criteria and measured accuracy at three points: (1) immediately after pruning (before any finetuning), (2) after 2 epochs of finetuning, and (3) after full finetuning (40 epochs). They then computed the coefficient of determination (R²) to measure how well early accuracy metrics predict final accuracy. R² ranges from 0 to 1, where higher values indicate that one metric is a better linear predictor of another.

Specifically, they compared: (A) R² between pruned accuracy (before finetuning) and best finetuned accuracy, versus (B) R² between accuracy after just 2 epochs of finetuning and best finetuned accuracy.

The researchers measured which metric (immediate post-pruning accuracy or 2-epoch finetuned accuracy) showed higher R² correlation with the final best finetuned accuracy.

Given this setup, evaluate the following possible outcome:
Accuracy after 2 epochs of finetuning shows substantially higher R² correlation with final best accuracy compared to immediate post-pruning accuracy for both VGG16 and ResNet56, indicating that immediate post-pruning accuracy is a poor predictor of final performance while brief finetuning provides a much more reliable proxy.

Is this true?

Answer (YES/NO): NO